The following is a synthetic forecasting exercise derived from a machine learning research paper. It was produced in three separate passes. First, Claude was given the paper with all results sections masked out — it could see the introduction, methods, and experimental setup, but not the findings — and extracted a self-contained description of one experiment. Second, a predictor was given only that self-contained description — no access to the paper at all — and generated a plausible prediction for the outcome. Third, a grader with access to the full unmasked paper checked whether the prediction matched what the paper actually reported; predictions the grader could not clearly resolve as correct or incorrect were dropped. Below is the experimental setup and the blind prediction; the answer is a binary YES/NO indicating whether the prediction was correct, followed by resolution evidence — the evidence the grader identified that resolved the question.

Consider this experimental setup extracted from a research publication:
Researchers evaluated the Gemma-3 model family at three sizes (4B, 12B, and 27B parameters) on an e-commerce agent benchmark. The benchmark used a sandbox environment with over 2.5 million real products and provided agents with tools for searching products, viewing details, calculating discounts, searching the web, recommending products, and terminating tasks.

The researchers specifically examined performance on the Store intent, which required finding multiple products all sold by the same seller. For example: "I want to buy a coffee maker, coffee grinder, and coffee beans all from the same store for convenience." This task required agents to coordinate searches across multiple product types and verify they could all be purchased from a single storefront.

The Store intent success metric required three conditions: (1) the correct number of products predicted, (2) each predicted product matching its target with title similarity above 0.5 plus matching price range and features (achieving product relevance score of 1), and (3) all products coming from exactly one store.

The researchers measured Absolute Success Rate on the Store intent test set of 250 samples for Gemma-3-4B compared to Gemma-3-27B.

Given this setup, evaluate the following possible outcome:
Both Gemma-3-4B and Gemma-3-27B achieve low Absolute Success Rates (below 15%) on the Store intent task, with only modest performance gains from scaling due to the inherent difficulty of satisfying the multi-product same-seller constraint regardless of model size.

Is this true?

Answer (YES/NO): NO